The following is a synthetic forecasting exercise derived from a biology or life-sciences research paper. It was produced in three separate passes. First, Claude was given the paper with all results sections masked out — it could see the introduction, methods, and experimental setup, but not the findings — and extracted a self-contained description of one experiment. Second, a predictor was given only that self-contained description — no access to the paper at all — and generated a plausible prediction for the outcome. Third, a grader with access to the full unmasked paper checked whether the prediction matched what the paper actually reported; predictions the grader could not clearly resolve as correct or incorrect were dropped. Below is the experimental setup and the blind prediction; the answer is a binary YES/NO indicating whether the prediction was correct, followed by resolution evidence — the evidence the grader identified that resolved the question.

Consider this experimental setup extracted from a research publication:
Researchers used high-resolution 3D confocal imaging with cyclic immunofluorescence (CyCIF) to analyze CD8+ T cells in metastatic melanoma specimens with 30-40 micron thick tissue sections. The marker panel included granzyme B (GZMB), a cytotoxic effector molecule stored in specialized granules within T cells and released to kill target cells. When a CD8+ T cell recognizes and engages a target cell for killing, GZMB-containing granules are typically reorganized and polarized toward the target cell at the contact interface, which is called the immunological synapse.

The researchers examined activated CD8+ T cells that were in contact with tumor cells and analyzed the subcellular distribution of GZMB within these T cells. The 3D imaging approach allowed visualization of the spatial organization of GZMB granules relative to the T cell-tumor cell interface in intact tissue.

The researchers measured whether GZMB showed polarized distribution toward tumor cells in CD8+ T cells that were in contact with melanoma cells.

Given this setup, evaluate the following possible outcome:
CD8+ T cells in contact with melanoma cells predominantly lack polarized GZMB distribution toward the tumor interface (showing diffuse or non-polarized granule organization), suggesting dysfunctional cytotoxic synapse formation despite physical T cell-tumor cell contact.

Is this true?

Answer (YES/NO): NO